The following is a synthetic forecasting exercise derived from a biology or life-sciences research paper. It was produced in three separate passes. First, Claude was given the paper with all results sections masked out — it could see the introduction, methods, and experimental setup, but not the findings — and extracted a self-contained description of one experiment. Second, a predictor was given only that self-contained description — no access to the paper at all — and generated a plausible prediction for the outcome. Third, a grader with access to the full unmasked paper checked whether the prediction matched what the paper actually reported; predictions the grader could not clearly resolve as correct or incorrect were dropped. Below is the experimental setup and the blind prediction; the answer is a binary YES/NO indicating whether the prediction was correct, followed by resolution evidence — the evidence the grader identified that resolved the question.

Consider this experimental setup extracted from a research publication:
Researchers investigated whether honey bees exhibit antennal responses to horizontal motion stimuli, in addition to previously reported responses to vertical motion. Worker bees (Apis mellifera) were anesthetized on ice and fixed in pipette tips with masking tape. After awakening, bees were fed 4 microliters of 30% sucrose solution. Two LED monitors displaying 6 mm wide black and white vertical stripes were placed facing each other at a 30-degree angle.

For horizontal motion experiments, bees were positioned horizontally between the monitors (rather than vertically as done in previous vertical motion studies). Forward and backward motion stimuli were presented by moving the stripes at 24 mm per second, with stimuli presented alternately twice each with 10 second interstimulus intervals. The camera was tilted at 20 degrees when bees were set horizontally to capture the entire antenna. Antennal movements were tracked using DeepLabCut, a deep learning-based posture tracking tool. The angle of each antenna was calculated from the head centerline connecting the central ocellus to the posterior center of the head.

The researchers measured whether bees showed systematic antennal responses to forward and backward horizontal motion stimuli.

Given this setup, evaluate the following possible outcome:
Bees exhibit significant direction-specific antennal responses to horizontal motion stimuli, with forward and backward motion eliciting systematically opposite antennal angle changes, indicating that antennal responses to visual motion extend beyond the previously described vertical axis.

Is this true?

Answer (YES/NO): YES